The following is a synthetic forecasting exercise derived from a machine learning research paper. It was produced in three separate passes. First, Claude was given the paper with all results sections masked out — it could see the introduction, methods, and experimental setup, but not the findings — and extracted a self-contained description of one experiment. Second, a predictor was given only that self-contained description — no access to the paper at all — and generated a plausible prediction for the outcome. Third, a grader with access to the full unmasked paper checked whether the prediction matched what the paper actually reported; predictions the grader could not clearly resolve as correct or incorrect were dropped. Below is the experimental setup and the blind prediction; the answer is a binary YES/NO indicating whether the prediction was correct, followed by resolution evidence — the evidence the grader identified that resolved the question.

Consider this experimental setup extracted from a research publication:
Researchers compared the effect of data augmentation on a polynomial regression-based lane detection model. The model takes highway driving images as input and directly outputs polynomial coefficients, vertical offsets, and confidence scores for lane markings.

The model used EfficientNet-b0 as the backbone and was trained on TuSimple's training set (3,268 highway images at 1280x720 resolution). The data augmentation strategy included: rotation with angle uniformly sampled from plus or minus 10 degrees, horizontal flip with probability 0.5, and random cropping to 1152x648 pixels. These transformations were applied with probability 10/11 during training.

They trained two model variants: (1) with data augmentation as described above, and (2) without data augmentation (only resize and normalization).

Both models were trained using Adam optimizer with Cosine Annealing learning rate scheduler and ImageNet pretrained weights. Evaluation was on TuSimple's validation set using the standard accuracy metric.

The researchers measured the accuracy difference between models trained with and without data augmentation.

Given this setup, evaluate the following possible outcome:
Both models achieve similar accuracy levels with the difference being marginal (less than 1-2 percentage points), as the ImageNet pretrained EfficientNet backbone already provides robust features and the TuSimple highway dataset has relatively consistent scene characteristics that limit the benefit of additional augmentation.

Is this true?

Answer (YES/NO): NO